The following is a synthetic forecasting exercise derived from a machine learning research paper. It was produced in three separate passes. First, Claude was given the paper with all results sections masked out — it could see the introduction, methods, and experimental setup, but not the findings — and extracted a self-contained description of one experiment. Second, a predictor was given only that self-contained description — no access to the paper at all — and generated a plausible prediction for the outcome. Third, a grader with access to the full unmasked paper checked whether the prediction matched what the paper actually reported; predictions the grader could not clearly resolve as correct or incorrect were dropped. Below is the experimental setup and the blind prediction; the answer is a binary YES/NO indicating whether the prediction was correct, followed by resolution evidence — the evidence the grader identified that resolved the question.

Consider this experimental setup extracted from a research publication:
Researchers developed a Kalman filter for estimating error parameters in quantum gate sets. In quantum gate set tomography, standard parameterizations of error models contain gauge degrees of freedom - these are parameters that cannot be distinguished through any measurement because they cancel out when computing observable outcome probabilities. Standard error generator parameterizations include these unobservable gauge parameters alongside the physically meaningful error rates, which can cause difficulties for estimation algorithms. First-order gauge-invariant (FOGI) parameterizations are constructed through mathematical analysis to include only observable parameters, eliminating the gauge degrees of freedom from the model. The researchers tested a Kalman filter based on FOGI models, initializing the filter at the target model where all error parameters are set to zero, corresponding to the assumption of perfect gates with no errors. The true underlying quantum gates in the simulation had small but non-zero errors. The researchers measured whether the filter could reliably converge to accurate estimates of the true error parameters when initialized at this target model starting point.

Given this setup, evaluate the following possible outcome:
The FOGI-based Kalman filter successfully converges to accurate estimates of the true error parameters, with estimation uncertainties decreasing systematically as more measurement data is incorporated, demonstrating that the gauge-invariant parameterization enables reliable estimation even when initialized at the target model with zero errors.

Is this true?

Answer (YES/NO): YES